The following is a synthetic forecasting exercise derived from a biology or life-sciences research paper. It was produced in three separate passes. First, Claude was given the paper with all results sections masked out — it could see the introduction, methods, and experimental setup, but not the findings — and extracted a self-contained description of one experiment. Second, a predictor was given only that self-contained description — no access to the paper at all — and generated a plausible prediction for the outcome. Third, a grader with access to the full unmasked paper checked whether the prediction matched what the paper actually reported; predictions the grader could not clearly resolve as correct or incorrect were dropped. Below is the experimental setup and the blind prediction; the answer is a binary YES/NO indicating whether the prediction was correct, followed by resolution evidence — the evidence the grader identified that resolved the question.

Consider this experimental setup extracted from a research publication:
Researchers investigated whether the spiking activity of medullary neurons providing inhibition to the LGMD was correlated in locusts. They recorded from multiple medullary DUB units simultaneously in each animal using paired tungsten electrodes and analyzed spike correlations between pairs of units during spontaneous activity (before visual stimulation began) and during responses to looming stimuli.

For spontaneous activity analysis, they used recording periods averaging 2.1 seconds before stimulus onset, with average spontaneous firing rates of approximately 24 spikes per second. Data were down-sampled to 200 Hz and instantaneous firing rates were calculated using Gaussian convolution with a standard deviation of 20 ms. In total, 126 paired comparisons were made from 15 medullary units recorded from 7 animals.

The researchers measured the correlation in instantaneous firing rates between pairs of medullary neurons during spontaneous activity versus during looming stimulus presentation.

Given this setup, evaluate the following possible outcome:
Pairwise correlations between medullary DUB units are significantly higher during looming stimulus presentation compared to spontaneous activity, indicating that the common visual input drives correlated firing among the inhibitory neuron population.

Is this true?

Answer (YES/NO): YES